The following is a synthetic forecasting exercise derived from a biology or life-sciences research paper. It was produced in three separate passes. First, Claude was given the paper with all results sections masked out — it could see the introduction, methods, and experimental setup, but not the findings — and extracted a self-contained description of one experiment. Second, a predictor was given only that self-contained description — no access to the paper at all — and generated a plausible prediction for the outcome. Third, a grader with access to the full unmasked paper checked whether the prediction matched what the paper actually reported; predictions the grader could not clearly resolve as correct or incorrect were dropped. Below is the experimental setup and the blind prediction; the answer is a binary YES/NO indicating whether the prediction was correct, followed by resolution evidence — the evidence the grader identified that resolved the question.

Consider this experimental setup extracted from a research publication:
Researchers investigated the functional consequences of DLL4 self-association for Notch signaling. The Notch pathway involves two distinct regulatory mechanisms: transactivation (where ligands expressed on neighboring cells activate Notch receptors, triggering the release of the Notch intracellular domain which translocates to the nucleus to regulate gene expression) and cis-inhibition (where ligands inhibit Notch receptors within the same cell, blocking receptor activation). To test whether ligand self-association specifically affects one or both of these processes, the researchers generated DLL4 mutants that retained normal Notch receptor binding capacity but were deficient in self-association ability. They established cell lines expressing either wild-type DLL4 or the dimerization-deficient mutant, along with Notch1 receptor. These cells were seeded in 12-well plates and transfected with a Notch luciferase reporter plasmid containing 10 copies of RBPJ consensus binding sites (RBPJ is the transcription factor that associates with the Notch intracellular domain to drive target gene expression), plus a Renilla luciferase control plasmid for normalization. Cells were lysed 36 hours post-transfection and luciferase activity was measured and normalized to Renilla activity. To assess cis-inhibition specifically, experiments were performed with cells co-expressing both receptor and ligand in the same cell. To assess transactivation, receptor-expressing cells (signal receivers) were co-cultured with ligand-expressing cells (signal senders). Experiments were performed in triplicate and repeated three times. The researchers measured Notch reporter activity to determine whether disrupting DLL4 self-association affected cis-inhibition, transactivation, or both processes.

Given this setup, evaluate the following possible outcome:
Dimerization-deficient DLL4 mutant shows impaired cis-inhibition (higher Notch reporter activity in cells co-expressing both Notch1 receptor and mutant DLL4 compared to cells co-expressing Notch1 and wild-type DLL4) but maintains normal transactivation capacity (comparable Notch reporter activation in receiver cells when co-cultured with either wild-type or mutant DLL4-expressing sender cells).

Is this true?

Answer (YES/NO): YES